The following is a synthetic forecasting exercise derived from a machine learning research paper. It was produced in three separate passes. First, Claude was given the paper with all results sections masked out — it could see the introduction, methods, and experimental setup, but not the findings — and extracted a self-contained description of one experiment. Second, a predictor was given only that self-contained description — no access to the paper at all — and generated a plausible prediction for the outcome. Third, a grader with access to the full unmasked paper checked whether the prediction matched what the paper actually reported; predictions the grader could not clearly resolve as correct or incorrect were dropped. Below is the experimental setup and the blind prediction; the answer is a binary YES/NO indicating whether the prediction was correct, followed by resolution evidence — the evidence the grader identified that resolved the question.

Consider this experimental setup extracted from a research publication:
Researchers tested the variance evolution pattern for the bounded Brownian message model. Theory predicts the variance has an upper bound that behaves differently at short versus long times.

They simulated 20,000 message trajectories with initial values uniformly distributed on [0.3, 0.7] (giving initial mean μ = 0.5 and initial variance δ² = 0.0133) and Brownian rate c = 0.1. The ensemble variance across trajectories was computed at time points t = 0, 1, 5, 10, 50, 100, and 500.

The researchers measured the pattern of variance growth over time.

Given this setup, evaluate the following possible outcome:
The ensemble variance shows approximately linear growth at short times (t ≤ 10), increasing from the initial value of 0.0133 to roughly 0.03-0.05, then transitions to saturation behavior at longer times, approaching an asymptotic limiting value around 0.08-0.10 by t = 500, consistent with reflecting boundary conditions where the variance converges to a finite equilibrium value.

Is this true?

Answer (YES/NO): NO